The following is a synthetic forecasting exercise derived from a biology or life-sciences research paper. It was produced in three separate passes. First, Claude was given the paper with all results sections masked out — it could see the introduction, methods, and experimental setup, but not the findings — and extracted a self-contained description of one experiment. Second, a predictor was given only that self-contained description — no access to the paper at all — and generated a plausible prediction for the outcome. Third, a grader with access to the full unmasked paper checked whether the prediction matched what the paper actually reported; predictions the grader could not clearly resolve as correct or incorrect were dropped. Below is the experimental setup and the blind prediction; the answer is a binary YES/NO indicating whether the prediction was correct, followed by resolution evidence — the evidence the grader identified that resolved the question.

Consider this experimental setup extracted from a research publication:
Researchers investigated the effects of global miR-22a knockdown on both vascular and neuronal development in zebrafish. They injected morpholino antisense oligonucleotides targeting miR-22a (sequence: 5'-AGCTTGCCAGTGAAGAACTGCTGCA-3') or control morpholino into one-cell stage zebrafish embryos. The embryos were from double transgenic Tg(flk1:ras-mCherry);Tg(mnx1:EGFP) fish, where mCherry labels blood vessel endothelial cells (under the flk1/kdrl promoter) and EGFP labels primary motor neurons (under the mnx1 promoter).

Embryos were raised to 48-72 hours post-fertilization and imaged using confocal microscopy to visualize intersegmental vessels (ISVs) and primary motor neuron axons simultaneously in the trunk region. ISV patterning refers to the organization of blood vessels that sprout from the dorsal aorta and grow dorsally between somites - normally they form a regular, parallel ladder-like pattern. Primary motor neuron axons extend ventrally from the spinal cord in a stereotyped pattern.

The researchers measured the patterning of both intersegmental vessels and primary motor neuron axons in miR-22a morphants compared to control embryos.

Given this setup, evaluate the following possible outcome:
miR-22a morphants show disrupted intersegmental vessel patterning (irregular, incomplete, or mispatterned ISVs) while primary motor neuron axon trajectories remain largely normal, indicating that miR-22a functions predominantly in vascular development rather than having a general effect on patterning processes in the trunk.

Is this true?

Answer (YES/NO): NO